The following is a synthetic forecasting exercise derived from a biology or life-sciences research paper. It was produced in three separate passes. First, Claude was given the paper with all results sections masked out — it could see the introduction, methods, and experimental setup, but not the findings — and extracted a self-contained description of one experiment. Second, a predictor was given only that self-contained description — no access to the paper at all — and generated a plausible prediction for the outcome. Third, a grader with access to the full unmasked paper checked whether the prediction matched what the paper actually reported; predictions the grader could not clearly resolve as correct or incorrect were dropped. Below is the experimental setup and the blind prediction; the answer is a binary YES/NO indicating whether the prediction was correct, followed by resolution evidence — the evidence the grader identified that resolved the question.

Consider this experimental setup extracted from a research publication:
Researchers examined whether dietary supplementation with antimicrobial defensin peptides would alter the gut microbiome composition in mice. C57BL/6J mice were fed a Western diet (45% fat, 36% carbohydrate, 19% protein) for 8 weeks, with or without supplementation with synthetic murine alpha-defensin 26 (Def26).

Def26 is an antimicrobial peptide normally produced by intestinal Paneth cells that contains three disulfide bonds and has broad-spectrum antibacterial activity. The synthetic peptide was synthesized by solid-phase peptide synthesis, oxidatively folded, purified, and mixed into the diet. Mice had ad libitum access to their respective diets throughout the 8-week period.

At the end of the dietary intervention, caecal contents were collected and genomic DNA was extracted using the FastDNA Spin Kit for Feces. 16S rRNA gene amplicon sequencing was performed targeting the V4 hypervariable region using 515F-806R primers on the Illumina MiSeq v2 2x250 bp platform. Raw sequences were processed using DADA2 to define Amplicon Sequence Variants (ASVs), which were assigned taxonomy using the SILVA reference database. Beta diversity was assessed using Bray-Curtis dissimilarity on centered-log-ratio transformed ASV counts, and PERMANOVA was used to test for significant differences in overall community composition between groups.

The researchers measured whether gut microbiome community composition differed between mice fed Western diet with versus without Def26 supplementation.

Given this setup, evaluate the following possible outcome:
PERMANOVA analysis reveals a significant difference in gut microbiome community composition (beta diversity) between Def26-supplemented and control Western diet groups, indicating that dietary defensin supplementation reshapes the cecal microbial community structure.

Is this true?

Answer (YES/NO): YES